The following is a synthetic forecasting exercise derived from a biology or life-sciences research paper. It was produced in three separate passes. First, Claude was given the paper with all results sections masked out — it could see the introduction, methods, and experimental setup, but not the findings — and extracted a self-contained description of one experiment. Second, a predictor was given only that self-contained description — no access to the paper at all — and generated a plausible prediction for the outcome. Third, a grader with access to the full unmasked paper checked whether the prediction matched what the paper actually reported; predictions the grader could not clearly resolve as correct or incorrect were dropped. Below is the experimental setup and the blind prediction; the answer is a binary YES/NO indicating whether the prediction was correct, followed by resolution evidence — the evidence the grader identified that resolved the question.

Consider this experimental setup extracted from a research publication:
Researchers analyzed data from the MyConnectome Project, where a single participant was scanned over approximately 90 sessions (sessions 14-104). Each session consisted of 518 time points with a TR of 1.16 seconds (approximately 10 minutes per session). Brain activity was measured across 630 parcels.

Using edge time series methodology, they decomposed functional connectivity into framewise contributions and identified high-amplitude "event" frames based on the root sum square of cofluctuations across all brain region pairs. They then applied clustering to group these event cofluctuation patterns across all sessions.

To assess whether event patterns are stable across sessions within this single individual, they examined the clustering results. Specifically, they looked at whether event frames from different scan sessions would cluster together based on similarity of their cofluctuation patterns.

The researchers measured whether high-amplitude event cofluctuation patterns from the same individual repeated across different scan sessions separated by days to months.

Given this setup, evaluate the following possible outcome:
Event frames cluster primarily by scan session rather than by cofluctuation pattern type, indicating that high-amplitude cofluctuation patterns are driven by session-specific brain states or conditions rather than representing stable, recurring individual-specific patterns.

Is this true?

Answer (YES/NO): NO